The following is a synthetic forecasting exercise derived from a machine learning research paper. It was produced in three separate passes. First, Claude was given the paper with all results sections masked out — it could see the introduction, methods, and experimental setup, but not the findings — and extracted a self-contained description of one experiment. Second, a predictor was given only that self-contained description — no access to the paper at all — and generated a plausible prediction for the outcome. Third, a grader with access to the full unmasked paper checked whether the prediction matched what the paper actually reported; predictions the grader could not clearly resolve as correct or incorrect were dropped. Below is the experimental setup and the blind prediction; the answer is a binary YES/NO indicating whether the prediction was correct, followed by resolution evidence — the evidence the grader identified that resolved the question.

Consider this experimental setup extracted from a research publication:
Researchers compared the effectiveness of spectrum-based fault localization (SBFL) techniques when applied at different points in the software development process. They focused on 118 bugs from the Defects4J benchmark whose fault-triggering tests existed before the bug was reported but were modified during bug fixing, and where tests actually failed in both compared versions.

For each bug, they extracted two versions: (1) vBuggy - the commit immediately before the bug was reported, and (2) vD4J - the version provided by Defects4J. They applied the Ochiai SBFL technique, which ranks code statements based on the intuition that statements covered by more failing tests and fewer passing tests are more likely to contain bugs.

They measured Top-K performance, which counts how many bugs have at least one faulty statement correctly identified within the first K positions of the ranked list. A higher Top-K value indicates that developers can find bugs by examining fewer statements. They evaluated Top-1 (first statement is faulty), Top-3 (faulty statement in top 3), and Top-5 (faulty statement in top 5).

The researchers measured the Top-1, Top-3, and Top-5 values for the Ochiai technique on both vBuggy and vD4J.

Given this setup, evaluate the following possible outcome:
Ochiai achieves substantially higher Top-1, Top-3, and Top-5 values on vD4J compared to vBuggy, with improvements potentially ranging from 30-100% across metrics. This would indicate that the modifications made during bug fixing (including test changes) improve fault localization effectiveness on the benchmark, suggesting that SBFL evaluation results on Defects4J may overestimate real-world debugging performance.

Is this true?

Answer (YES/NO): NO